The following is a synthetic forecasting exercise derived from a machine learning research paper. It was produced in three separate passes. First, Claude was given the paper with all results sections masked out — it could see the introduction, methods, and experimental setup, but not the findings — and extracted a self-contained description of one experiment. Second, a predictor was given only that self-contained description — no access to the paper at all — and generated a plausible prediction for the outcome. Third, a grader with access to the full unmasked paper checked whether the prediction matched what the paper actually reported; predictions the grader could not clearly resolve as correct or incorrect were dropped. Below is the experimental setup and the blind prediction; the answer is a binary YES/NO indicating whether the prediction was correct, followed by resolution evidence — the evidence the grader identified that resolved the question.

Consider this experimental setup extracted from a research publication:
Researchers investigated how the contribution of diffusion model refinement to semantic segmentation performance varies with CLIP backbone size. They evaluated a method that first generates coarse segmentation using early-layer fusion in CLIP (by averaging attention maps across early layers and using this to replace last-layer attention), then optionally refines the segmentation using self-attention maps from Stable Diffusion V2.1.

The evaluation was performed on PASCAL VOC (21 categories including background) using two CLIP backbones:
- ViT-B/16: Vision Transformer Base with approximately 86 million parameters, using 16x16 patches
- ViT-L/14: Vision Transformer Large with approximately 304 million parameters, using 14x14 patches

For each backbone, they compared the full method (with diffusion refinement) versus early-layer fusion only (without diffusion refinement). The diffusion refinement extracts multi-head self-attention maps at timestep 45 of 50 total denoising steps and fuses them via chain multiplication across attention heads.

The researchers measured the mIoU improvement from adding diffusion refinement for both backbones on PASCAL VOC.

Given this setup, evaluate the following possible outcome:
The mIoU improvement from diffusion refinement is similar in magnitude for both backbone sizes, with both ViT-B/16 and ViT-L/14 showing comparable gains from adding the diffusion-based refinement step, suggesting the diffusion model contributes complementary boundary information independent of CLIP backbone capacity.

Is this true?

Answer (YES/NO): NO